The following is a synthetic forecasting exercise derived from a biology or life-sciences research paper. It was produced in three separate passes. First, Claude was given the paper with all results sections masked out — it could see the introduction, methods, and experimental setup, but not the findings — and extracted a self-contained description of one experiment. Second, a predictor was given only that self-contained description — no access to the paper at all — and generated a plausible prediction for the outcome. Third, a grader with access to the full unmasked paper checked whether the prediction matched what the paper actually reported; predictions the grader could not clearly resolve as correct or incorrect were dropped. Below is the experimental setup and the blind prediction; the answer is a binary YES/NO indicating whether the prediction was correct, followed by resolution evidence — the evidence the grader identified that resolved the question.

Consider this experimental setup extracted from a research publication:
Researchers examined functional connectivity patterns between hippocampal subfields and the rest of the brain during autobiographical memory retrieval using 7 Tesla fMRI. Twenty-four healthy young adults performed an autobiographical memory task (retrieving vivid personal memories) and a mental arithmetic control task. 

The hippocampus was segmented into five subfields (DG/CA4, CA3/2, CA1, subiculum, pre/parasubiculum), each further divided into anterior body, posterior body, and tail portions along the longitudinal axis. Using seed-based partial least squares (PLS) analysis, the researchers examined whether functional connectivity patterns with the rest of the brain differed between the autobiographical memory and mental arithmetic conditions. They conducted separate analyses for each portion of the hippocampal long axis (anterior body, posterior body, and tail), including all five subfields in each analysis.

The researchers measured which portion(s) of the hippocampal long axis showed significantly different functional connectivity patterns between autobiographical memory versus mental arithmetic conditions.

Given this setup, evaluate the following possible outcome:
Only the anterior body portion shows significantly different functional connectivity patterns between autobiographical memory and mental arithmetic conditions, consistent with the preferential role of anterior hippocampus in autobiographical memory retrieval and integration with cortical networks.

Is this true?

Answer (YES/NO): YES